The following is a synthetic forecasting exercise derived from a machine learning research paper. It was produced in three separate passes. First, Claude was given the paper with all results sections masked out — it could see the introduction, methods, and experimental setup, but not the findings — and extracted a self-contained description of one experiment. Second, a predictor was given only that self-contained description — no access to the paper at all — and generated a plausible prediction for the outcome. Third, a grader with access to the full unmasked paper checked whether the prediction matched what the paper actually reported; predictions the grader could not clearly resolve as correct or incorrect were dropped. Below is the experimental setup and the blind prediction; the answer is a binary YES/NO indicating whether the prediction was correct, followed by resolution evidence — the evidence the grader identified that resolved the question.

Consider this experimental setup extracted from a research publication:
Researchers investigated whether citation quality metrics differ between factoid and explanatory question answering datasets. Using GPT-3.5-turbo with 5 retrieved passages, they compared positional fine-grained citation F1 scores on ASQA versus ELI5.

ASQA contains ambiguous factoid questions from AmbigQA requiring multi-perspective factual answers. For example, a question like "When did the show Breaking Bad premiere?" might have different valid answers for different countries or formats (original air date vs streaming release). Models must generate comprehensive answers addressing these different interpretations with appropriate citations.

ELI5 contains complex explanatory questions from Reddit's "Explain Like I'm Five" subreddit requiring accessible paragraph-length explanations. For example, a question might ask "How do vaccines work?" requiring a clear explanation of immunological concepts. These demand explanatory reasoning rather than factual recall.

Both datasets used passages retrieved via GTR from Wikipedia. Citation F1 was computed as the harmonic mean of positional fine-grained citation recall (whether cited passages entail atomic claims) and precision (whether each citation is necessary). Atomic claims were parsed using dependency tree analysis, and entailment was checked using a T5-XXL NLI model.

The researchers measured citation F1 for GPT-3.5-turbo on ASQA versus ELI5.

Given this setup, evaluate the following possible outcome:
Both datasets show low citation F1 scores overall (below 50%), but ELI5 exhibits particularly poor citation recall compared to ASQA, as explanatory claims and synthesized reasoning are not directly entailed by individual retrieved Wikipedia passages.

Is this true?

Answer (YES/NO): NO